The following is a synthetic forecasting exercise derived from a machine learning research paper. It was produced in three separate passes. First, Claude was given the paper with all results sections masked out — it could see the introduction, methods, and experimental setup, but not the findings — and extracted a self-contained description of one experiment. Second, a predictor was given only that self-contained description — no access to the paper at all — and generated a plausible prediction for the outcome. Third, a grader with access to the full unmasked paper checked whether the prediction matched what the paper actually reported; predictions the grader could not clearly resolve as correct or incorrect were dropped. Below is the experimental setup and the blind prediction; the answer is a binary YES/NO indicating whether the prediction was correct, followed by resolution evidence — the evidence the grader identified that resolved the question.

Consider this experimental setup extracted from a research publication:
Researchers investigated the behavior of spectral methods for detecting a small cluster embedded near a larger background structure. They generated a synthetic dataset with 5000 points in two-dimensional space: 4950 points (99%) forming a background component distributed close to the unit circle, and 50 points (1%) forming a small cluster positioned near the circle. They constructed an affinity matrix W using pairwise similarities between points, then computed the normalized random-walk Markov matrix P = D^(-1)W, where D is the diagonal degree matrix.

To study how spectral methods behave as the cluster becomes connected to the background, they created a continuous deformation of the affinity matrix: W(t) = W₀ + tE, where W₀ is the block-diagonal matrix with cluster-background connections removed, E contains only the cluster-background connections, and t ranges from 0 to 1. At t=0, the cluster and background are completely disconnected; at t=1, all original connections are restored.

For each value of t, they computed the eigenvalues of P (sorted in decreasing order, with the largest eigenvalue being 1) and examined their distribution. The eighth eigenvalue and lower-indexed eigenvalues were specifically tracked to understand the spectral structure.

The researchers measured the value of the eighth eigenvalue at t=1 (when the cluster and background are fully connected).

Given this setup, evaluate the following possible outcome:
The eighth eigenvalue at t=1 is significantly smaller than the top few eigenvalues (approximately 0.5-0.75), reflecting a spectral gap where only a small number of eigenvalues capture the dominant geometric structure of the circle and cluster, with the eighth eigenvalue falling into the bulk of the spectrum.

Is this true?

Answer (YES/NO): NO